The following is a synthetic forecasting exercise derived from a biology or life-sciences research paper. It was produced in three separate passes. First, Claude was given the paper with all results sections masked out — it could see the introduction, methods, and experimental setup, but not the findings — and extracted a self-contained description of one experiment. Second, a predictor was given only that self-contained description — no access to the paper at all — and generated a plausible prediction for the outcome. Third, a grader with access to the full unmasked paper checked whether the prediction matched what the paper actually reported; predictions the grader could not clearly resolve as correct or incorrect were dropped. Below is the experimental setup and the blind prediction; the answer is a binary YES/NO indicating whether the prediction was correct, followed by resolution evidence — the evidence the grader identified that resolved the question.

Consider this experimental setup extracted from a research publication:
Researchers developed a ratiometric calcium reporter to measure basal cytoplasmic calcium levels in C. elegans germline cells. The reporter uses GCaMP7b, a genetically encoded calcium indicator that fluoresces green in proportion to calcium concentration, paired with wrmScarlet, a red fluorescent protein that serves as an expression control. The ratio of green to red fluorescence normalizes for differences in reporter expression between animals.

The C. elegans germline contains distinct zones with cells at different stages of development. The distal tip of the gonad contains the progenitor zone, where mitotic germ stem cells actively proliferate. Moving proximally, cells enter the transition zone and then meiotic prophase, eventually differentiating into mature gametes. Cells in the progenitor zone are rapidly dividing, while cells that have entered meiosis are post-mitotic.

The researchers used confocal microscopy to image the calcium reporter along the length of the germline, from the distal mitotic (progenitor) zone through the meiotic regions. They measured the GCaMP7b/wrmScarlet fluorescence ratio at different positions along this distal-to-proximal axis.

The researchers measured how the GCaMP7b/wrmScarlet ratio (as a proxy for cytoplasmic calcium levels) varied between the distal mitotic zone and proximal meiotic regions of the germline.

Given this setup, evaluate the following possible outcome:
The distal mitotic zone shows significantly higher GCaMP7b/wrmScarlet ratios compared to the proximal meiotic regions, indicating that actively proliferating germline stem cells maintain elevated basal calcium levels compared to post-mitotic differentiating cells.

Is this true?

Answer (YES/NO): NO